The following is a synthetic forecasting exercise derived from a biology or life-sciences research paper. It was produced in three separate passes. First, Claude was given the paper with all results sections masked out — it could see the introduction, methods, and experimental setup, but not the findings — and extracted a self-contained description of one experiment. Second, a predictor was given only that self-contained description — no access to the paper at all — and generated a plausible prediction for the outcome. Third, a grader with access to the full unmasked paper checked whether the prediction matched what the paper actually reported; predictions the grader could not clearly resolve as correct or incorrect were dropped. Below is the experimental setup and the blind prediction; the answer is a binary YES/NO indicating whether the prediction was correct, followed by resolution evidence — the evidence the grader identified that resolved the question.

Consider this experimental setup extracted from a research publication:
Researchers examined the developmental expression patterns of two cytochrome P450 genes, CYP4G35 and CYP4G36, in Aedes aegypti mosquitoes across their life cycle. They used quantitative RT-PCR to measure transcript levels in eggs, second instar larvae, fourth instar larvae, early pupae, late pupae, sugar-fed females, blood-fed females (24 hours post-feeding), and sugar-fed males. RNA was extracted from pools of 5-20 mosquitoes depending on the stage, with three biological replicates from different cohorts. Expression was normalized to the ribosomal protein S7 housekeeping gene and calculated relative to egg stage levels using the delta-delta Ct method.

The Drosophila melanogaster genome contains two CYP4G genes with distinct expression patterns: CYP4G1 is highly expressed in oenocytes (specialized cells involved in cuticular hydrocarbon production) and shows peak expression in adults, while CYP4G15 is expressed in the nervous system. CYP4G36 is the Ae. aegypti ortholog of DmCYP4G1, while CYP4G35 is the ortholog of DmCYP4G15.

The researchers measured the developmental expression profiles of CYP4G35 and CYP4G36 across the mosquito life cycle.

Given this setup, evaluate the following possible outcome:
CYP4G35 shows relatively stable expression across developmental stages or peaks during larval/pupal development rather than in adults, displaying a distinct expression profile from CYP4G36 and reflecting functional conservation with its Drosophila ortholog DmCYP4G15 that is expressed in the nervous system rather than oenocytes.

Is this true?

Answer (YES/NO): NO